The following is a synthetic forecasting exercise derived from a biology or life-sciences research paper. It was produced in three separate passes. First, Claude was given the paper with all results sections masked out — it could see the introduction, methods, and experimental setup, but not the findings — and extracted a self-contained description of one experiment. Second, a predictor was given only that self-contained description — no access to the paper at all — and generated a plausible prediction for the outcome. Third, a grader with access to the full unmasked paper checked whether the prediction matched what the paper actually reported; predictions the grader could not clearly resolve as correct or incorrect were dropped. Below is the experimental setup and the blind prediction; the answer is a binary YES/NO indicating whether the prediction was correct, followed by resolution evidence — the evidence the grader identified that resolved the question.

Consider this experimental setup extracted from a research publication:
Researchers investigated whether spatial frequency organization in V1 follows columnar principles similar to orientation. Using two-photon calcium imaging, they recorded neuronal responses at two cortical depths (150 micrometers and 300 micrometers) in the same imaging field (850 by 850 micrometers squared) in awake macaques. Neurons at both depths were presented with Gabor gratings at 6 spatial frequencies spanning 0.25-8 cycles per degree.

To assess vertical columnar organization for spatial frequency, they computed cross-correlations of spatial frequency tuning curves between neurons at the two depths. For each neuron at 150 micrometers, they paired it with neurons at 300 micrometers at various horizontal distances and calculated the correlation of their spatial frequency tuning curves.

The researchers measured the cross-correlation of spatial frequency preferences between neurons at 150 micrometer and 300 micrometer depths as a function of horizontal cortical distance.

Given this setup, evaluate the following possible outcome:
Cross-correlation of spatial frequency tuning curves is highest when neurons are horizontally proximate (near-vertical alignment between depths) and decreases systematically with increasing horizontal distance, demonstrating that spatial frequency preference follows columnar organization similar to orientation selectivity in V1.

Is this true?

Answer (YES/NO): NO